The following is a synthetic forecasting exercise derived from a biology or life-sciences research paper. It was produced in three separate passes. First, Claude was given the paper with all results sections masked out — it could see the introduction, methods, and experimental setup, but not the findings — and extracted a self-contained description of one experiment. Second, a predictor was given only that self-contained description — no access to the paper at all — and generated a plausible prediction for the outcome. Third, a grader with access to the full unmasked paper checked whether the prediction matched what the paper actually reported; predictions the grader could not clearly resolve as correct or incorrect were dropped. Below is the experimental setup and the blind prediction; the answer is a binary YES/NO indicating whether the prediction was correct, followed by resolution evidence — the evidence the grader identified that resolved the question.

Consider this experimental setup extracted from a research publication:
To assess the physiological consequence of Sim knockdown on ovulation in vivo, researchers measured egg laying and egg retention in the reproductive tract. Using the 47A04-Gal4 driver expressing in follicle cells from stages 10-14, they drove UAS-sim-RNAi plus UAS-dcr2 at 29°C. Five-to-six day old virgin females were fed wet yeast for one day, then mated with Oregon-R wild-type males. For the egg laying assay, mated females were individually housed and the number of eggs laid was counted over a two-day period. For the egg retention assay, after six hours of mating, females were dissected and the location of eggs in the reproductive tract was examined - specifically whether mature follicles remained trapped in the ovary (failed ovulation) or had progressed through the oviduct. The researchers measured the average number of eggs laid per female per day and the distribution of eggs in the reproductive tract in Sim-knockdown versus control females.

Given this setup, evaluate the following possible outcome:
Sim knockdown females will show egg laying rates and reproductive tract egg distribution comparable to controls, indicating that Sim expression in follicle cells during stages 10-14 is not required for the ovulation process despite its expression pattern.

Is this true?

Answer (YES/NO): NO